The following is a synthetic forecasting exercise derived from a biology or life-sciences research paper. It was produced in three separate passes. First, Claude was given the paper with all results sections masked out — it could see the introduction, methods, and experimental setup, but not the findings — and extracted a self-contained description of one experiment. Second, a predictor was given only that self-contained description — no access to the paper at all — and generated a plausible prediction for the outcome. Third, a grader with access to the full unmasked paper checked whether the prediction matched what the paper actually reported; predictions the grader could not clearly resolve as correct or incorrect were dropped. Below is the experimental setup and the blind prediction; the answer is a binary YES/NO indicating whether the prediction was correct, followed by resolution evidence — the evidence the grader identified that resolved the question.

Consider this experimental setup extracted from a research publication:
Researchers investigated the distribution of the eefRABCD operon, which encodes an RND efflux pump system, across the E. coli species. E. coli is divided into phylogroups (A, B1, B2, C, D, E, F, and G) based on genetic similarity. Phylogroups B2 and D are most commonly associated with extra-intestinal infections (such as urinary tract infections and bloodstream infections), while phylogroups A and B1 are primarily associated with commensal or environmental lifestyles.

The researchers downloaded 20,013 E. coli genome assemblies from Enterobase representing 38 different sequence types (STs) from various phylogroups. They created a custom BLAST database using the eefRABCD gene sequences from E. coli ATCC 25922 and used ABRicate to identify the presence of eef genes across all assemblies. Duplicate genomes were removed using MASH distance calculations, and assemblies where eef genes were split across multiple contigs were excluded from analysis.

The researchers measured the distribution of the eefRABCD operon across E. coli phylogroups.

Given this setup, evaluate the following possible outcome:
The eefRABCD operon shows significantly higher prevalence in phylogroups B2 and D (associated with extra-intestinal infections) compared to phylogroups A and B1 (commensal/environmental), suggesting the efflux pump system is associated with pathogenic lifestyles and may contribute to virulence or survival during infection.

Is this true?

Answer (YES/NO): YES